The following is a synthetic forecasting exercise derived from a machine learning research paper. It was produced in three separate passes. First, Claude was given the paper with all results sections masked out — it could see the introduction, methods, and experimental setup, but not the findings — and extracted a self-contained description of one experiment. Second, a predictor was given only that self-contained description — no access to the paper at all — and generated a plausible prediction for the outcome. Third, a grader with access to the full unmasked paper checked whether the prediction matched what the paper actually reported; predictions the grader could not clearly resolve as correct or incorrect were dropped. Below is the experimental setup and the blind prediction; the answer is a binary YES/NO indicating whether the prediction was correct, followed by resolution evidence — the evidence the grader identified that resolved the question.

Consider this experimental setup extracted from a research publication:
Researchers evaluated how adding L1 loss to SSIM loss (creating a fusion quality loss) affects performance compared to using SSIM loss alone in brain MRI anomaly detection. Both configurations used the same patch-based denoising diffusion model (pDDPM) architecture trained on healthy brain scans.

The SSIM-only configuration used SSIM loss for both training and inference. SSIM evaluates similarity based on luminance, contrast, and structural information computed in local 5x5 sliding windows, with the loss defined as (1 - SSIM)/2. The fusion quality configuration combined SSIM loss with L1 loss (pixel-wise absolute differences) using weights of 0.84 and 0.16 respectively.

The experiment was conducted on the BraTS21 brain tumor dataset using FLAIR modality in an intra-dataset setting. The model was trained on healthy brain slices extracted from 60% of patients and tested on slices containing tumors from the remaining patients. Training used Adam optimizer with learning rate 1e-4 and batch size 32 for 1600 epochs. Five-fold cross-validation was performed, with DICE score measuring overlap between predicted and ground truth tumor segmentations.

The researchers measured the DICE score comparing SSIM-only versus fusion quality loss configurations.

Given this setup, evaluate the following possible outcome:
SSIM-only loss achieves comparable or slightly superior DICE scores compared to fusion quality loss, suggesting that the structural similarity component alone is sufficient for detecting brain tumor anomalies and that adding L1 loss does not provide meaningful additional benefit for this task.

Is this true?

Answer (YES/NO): NO